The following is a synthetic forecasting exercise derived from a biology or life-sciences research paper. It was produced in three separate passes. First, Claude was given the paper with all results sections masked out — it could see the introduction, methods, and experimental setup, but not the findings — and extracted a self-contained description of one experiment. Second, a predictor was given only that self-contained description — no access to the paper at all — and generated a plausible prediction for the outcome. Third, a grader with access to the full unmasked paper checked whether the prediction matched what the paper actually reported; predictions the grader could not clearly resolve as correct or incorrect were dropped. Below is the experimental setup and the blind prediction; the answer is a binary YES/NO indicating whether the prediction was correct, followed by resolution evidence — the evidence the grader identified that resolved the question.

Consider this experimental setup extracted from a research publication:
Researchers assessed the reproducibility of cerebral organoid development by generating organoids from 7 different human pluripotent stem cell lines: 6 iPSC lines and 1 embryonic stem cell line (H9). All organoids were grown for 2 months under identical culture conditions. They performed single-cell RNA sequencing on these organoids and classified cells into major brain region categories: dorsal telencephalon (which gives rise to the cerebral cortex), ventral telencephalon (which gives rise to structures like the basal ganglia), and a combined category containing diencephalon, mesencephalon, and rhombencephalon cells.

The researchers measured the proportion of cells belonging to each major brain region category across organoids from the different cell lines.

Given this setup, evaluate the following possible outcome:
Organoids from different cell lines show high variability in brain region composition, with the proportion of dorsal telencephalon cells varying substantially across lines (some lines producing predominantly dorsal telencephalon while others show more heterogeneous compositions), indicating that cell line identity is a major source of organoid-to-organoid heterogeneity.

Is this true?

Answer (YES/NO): YES